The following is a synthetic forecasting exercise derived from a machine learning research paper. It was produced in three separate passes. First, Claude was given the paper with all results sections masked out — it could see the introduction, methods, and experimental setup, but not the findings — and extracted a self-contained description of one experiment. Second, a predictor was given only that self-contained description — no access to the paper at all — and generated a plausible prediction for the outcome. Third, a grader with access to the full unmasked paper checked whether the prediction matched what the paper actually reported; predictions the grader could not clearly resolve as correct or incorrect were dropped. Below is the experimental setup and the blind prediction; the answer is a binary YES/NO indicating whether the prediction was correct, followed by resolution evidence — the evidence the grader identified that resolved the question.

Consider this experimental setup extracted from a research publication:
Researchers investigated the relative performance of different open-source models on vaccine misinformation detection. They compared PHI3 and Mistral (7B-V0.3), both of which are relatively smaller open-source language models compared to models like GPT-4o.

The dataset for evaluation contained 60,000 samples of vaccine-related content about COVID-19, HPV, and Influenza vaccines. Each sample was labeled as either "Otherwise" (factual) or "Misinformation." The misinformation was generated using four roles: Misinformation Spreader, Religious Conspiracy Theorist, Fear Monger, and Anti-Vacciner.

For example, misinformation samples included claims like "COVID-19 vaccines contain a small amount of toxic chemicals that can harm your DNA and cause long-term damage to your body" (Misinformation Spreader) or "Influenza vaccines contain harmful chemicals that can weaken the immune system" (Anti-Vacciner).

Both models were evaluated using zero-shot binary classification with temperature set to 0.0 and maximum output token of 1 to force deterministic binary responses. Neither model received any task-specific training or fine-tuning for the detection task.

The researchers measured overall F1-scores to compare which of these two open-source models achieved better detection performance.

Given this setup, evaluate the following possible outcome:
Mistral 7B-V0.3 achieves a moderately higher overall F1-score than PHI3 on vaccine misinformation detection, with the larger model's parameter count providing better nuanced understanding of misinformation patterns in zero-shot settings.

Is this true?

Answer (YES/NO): YES